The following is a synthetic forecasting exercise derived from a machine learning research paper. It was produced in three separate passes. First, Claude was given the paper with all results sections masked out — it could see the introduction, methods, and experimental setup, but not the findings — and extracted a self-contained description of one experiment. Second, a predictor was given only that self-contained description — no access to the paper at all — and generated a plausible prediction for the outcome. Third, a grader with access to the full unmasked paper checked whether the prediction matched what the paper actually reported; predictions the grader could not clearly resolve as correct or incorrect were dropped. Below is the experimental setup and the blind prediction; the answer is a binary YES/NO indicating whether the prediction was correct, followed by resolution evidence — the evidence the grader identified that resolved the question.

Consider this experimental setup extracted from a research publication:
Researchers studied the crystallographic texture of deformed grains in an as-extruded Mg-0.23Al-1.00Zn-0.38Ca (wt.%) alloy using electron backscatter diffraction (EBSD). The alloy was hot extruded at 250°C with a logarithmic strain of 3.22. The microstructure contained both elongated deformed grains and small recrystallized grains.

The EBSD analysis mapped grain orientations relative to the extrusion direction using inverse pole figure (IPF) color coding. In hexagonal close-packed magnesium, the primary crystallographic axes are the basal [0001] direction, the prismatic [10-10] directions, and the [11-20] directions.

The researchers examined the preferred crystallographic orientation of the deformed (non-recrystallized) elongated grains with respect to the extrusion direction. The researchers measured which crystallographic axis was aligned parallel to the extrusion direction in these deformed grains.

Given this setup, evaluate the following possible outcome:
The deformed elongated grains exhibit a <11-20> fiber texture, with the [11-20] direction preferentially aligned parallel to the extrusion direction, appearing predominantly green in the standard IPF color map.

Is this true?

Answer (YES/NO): NO